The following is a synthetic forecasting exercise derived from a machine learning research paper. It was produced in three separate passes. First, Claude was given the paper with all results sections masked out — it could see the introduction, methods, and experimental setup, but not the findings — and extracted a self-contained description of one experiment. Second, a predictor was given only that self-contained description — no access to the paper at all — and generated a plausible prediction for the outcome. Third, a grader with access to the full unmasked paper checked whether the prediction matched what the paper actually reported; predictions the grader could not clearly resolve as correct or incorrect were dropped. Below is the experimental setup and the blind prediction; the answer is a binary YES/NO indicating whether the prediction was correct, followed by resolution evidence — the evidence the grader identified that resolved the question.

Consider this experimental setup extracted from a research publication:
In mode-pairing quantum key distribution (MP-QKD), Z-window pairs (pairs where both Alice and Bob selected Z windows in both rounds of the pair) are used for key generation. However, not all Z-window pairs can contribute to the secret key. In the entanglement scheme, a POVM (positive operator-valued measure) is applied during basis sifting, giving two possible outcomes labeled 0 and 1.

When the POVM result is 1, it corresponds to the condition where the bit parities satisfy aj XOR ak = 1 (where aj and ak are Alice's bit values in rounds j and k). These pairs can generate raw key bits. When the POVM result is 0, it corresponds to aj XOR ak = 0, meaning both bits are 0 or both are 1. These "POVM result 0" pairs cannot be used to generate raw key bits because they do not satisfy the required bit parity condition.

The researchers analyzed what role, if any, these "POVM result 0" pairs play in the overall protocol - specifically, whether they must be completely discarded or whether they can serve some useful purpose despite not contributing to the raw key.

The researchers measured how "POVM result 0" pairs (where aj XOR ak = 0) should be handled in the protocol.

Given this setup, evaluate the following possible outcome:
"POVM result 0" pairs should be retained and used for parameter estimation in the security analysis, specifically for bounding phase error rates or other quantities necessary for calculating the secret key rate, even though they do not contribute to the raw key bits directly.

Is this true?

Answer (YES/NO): YES